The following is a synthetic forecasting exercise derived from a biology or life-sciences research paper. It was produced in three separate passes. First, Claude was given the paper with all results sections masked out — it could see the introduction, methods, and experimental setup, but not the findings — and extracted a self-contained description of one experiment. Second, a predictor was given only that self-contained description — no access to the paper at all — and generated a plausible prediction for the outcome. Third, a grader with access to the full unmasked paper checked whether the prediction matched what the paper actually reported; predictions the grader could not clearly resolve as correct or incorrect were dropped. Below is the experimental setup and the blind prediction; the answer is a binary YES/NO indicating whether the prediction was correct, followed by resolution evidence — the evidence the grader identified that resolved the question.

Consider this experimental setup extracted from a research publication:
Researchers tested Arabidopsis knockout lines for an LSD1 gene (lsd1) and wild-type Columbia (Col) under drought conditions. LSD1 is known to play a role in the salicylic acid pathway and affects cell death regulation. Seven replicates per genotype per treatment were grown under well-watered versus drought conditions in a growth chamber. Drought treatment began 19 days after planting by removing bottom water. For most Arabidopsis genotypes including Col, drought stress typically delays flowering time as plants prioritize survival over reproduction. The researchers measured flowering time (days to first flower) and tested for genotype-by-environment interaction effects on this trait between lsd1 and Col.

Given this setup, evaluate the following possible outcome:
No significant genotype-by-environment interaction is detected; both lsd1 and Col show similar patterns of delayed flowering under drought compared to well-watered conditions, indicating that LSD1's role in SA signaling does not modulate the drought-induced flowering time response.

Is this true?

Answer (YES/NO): NO